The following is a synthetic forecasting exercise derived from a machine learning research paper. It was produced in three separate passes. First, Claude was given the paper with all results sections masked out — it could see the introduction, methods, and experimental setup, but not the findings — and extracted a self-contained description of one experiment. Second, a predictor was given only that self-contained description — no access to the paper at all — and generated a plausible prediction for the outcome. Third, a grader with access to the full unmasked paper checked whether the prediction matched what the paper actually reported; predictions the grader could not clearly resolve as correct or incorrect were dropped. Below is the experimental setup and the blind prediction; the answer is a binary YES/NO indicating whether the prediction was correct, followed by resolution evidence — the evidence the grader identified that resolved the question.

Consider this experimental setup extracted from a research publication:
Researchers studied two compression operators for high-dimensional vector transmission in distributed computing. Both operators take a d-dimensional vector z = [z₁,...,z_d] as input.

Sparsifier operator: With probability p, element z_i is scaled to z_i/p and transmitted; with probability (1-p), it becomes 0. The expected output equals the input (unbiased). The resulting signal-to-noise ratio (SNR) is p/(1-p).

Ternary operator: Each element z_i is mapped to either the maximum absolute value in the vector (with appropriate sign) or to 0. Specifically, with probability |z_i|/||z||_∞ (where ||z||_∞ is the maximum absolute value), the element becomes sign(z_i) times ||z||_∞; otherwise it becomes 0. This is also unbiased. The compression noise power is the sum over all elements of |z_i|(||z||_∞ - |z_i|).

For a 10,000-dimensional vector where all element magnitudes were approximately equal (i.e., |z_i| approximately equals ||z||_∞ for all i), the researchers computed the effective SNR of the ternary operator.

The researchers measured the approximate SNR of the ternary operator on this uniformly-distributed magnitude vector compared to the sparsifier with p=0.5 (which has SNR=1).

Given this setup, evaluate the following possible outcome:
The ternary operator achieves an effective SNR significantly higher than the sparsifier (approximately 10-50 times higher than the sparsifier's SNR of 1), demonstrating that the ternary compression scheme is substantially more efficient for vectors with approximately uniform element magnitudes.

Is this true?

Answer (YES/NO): NO